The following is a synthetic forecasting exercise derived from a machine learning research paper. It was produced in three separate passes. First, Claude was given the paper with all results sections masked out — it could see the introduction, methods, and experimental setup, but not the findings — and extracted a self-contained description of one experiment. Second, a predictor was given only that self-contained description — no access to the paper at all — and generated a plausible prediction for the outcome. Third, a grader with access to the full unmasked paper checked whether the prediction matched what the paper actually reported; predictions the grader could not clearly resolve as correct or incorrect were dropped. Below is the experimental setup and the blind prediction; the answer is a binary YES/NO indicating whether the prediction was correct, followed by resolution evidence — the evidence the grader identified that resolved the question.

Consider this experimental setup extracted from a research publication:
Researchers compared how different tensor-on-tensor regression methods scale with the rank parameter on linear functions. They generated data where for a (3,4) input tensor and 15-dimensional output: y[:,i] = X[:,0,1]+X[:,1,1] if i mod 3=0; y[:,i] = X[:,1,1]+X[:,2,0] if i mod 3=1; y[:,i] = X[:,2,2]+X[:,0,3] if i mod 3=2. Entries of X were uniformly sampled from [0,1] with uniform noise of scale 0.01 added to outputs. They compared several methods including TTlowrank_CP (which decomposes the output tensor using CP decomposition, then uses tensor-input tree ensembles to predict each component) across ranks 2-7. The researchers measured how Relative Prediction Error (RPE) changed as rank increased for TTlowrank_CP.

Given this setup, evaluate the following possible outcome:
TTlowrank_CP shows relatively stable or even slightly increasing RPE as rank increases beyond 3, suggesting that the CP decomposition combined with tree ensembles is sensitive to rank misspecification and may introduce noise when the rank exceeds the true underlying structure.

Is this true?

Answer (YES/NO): YES